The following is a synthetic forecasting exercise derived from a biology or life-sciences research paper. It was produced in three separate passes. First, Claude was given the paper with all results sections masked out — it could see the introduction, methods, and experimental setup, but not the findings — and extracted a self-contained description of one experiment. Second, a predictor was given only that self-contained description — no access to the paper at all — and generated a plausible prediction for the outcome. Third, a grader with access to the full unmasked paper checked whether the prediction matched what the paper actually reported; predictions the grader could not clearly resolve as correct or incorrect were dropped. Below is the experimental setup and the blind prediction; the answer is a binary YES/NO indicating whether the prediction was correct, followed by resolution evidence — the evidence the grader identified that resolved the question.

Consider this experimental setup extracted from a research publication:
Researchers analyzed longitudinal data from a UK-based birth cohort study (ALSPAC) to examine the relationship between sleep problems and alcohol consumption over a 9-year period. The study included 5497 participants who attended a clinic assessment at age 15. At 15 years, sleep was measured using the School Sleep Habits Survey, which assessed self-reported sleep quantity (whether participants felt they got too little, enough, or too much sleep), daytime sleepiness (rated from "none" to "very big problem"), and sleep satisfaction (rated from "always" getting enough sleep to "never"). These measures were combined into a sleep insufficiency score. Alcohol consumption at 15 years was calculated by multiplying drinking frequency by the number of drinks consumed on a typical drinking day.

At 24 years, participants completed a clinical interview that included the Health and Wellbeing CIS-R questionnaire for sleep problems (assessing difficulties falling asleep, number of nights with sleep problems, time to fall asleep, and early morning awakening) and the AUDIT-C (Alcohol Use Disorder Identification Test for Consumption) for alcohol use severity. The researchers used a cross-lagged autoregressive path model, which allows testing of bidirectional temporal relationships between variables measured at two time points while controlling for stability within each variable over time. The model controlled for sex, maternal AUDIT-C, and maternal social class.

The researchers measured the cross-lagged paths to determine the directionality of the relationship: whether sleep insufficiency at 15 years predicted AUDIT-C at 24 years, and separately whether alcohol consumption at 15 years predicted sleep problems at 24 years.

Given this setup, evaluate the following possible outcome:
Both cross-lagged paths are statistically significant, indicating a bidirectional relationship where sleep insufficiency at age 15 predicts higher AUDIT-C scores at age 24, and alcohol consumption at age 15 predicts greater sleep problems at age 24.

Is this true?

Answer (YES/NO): NO